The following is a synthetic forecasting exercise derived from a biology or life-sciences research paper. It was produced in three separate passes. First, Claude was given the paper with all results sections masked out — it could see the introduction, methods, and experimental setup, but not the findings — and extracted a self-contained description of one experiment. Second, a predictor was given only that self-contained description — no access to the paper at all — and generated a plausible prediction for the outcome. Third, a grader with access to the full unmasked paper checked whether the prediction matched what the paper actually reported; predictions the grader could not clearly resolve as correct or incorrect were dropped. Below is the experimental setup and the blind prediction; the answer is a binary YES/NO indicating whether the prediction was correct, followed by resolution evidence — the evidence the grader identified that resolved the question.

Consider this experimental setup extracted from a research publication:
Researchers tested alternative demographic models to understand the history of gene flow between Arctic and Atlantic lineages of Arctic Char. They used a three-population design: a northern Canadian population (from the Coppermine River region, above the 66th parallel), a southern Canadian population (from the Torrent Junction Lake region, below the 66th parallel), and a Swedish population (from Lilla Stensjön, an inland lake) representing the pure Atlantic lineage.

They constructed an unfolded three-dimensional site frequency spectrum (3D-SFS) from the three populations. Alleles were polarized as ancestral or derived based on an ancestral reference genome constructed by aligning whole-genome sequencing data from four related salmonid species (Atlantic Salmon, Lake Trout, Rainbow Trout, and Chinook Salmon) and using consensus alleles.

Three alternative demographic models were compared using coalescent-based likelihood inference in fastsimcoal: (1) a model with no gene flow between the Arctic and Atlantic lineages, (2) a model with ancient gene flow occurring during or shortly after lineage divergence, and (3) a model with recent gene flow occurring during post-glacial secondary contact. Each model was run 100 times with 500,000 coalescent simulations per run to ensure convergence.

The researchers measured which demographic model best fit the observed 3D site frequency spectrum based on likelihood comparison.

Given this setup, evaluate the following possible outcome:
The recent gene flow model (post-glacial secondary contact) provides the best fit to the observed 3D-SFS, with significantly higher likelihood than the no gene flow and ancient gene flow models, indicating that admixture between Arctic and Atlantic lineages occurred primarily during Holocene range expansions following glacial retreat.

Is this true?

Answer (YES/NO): NO